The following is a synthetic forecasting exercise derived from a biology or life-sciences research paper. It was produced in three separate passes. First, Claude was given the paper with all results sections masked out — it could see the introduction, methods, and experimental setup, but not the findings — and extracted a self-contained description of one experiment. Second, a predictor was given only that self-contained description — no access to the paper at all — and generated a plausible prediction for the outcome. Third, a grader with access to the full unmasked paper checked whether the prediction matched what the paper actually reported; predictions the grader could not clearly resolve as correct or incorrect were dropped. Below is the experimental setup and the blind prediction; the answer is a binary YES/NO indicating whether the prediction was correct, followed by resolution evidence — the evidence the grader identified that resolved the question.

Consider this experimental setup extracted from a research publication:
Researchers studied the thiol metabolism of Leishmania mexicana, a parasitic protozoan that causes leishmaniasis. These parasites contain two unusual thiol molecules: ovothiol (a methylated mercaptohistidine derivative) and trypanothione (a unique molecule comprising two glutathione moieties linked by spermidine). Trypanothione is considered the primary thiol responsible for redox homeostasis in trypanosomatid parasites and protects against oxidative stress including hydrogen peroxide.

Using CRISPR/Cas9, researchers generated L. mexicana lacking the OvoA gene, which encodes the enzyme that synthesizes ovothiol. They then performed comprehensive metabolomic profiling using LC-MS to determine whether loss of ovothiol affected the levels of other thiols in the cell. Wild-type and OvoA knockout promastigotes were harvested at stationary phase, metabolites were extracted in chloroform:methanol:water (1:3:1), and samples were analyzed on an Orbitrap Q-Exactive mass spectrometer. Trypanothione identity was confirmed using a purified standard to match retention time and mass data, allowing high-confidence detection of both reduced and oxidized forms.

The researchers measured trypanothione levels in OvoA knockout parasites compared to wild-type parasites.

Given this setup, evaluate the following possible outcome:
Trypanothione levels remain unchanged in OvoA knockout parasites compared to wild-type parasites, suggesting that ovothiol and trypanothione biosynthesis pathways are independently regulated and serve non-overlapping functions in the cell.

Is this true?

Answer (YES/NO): NO